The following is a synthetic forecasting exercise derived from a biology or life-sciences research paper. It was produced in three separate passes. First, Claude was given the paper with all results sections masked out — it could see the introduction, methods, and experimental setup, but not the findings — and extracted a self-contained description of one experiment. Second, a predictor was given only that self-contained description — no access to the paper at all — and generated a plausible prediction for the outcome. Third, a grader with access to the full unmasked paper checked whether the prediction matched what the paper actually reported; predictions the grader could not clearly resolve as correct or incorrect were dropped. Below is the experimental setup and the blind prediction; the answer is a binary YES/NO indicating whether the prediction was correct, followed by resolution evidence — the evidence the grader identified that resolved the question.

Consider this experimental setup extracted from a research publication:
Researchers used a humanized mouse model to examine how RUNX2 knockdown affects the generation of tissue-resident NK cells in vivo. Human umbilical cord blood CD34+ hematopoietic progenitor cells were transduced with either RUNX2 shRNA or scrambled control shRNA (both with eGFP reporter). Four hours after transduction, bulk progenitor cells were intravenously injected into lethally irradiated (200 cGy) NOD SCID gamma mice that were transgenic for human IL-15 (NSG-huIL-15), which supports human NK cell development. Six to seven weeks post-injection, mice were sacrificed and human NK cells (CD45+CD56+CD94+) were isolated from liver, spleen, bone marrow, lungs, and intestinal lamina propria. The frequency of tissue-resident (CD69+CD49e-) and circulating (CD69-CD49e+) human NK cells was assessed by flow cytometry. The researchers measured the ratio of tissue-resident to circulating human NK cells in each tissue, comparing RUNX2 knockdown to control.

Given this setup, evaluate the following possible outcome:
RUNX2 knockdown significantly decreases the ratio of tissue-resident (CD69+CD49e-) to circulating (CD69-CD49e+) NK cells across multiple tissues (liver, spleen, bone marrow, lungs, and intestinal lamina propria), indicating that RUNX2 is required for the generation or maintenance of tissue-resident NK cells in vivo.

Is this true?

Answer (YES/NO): NO